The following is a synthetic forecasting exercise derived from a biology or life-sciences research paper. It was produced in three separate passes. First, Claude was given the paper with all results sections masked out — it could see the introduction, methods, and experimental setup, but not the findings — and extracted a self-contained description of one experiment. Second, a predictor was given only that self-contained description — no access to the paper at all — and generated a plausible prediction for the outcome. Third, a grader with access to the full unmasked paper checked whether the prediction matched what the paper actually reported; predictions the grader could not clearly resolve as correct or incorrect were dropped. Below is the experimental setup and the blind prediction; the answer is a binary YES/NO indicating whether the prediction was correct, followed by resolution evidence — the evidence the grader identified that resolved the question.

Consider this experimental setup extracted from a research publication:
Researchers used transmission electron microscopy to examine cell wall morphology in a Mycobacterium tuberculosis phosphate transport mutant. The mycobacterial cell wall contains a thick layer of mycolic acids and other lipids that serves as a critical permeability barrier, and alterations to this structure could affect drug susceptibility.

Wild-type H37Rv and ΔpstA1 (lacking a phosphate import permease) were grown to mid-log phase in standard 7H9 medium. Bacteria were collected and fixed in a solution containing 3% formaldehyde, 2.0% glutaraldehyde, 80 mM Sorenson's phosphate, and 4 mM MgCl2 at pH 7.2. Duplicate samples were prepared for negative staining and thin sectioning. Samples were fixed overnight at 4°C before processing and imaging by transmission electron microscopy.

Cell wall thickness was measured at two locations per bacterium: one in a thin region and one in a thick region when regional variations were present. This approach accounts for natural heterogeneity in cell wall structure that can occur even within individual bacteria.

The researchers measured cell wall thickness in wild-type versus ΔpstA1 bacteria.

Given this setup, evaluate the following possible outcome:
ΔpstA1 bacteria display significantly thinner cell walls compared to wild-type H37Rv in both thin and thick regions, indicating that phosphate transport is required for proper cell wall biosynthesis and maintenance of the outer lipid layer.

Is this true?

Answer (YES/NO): NO